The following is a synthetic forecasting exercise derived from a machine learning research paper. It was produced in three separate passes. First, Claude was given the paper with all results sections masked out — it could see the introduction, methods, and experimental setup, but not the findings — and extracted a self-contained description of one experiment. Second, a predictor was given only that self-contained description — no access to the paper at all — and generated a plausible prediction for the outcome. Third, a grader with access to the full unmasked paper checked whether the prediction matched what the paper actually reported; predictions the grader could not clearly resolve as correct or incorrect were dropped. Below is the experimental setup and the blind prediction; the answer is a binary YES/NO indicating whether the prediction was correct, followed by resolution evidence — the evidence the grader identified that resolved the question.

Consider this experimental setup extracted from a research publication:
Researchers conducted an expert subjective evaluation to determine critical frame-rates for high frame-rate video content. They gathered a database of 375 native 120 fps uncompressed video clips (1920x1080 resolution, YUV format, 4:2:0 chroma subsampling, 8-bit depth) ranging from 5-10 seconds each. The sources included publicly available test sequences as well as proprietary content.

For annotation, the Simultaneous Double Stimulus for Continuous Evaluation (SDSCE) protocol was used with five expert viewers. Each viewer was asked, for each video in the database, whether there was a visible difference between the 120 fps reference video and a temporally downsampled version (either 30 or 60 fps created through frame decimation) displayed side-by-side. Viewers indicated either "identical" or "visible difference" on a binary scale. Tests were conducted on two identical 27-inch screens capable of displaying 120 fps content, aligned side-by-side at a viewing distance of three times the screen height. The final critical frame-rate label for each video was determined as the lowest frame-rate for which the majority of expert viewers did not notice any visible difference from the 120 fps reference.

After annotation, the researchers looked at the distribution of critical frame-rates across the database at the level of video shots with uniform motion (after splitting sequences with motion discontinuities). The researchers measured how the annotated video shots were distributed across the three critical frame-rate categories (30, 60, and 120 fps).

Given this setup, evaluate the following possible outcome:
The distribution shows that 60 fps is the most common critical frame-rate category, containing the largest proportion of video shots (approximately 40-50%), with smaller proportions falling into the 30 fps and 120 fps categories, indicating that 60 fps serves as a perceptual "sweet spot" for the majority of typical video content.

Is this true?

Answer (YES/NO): NO